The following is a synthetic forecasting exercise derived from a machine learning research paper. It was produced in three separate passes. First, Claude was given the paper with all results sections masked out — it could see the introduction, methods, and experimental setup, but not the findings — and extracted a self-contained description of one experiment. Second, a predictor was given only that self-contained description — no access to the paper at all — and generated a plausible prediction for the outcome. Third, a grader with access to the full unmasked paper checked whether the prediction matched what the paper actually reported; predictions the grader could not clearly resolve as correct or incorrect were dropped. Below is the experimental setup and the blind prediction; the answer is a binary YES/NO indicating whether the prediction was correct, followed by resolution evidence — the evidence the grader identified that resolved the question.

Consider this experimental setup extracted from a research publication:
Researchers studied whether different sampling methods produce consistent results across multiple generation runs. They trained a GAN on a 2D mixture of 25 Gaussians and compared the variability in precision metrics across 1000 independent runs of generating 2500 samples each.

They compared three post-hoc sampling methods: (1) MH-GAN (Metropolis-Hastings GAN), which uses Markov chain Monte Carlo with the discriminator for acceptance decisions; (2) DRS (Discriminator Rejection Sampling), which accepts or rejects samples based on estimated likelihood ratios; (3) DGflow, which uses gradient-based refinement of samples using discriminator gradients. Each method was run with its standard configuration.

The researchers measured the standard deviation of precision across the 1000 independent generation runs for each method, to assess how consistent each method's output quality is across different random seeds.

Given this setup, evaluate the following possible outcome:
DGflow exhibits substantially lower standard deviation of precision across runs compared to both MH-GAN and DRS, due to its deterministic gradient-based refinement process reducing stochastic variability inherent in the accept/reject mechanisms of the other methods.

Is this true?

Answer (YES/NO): NO